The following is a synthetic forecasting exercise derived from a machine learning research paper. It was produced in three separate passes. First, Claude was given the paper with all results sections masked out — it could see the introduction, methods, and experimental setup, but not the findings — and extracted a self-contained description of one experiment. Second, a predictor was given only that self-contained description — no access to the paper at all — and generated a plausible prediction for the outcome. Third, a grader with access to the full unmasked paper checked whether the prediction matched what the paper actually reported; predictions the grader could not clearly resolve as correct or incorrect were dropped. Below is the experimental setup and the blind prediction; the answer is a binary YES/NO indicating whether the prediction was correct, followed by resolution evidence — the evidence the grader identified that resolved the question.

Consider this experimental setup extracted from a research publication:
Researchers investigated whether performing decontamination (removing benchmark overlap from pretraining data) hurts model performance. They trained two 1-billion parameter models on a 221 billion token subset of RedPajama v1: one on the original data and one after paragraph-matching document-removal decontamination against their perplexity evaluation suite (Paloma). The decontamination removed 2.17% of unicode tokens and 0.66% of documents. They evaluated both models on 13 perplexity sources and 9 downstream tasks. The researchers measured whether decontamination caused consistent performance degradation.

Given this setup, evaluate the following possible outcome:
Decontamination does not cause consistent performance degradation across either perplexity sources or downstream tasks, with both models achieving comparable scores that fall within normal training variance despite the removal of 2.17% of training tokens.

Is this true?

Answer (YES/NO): YES